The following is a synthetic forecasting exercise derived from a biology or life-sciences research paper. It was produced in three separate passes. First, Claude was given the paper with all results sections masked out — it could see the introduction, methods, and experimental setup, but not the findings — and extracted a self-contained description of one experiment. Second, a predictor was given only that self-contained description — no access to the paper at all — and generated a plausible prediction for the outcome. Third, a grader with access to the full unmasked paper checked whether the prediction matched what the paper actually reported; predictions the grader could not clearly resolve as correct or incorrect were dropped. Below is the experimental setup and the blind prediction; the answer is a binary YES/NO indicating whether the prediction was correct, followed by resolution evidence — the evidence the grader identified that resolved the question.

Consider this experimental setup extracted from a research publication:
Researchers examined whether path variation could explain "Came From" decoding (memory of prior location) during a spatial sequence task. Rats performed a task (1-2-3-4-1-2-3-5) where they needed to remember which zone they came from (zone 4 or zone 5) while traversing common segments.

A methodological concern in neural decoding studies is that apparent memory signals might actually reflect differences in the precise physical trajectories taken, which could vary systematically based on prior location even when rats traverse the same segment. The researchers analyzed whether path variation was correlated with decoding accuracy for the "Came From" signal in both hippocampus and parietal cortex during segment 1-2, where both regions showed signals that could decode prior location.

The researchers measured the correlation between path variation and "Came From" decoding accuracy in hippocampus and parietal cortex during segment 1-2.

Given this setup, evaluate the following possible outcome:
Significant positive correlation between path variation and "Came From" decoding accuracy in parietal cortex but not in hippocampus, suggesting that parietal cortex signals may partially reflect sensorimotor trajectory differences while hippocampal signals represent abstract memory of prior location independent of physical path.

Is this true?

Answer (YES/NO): NO